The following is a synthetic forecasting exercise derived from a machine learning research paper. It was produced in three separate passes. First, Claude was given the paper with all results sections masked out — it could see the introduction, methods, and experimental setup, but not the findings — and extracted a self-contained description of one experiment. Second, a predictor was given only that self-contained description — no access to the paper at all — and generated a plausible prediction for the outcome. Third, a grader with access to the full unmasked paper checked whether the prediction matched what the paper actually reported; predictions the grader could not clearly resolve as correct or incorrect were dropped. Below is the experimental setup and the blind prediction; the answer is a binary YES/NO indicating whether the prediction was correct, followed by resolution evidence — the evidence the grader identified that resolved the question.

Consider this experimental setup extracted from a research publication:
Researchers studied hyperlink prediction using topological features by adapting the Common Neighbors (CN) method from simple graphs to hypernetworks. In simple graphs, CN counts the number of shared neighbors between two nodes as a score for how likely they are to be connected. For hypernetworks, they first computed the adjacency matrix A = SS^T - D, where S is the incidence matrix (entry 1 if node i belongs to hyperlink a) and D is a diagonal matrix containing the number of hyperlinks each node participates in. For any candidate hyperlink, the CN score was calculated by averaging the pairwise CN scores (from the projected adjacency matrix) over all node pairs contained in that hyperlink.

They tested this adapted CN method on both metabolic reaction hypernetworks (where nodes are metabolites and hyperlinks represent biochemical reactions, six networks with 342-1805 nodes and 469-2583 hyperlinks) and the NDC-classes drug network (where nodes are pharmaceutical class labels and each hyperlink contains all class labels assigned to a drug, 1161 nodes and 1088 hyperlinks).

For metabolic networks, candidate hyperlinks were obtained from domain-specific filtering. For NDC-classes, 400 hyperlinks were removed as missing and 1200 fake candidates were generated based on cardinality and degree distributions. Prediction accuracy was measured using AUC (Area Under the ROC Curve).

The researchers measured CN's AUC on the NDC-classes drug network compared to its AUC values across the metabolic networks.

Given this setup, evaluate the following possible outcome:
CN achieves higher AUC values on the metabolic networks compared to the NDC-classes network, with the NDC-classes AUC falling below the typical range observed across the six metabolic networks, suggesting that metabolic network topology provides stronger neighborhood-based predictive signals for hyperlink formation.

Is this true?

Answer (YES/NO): NO